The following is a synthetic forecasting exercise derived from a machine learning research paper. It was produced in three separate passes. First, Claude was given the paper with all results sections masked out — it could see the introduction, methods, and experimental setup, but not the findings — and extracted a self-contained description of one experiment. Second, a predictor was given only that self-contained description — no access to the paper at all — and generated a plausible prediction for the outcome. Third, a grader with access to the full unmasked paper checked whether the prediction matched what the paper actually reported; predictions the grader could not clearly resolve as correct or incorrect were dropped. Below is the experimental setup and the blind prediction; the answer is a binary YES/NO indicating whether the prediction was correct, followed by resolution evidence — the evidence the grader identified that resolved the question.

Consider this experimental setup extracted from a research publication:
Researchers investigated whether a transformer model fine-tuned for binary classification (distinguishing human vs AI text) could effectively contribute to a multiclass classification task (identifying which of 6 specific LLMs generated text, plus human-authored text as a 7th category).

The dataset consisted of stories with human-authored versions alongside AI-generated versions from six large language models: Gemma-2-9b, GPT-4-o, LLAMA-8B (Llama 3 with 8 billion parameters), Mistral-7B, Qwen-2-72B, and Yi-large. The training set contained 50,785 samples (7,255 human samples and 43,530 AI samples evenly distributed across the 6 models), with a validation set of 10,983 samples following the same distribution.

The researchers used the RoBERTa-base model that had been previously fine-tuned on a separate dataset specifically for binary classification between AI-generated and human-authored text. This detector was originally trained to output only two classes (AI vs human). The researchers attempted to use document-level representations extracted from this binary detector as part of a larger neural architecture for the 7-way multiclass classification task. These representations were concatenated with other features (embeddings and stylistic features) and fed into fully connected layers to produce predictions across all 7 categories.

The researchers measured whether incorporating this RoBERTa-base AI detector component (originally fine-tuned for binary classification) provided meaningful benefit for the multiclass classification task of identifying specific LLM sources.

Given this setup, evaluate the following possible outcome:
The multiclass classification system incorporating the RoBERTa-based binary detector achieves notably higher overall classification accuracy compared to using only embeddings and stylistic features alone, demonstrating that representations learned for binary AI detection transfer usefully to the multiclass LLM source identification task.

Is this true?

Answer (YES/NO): NO